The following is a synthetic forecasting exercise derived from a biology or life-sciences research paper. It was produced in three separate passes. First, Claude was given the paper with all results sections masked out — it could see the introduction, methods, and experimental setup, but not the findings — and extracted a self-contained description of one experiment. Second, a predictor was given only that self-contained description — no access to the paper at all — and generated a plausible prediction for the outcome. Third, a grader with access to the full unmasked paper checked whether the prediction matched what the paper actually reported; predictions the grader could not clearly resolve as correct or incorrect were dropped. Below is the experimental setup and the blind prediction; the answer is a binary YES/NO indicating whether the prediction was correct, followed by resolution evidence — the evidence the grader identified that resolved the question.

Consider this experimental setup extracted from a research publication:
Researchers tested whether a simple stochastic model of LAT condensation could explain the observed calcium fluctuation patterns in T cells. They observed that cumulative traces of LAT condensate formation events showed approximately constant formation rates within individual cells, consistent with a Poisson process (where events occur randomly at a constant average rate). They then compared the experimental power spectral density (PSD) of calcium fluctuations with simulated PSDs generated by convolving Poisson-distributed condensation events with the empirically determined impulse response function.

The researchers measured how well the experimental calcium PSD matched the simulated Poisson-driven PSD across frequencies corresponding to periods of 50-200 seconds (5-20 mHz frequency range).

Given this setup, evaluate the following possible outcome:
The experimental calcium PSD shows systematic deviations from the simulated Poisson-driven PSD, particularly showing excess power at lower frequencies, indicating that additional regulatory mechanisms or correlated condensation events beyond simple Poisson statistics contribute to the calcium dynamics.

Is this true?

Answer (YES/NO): NO